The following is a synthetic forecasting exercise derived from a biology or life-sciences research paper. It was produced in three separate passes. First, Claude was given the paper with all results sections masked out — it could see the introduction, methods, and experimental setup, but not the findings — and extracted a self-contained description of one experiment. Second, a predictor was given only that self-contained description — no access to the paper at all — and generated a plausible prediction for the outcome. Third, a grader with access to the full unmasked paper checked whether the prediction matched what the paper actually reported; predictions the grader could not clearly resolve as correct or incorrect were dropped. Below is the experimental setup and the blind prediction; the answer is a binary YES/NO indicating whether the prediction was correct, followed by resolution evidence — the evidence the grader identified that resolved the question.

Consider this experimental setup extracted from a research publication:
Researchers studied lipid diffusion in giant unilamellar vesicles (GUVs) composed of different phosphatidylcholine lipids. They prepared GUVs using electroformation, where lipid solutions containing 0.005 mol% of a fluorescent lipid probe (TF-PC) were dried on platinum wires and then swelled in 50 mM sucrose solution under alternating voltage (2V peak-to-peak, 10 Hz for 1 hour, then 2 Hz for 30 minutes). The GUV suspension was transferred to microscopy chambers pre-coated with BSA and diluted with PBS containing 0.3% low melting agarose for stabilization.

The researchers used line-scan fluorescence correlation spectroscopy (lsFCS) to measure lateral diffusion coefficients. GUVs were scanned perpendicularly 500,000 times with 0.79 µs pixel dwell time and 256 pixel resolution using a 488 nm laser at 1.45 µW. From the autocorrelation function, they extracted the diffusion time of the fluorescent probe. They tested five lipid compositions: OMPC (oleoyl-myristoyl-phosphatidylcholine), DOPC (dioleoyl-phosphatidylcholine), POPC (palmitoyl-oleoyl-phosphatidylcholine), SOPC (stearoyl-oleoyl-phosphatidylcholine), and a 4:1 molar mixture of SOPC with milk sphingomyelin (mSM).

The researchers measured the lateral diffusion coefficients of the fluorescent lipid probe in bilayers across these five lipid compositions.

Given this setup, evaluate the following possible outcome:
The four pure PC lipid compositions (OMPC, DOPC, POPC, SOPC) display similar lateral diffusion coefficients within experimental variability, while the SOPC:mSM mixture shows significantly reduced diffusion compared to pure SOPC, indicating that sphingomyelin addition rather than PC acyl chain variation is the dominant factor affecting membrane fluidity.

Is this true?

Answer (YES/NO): NO